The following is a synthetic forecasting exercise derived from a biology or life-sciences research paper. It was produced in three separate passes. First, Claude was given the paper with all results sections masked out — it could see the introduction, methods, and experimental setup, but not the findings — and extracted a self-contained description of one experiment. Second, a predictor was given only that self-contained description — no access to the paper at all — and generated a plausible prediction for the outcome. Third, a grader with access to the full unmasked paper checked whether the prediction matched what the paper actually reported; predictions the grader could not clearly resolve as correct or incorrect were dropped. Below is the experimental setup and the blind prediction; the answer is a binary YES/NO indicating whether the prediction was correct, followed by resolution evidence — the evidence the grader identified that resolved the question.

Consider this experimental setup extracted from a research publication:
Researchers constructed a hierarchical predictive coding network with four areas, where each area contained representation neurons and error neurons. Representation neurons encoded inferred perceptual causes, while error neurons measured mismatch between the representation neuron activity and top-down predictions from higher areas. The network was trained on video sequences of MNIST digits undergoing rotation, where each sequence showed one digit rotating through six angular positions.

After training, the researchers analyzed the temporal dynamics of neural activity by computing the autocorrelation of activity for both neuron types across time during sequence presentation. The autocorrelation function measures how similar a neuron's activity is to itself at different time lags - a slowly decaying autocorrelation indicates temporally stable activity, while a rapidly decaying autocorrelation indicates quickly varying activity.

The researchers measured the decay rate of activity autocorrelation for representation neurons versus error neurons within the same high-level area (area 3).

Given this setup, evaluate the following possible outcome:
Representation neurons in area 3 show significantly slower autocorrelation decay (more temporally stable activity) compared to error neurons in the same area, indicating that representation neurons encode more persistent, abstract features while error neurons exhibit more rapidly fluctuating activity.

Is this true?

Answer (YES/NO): YES